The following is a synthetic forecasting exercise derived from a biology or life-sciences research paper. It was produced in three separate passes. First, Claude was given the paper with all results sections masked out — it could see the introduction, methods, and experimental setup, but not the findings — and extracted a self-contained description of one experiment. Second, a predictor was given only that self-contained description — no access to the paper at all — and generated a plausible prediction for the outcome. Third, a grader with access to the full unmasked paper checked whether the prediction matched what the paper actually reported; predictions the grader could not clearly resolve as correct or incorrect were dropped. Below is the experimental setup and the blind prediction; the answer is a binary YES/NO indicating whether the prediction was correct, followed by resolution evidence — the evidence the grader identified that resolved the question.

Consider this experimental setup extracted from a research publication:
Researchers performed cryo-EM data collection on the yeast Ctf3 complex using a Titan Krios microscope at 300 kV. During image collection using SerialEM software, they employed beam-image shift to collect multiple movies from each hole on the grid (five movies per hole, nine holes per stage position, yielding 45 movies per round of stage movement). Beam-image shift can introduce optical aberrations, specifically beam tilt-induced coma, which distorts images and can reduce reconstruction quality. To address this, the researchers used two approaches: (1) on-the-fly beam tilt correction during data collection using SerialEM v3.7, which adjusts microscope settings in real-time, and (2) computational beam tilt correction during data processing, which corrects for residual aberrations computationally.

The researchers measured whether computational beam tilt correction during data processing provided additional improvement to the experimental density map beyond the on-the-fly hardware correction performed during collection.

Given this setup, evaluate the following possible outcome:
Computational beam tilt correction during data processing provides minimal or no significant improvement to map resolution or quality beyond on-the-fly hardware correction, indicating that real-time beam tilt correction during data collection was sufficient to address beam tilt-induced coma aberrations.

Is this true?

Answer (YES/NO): NO